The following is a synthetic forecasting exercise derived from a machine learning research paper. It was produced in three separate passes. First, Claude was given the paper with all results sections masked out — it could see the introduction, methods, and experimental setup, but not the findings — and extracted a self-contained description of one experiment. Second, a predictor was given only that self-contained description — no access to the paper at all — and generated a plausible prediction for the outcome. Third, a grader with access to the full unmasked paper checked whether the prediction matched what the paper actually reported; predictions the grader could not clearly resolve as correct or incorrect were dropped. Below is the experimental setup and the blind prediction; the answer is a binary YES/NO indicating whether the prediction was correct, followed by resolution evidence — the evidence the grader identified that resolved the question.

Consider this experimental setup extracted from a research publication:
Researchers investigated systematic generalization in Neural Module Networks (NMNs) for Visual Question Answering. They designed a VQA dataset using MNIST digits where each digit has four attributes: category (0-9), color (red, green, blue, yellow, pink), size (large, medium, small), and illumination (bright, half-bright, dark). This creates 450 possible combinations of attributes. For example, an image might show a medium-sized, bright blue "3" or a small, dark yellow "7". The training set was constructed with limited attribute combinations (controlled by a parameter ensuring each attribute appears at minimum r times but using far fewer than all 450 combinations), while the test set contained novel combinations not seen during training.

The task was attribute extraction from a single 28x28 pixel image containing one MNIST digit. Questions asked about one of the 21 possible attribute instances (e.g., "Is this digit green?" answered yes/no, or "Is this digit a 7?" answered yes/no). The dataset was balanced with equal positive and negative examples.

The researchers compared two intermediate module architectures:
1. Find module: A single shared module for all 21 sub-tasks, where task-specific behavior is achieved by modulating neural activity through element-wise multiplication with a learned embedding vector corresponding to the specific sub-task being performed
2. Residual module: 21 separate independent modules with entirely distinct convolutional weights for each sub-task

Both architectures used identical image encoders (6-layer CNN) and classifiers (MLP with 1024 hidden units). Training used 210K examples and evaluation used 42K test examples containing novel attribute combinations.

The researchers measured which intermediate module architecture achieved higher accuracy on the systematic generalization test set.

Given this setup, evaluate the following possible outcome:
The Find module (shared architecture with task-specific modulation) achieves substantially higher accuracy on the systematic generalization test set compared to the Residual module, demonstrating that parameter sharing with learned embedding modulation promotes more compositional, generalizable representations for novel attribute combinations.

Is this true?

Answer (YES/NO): NO